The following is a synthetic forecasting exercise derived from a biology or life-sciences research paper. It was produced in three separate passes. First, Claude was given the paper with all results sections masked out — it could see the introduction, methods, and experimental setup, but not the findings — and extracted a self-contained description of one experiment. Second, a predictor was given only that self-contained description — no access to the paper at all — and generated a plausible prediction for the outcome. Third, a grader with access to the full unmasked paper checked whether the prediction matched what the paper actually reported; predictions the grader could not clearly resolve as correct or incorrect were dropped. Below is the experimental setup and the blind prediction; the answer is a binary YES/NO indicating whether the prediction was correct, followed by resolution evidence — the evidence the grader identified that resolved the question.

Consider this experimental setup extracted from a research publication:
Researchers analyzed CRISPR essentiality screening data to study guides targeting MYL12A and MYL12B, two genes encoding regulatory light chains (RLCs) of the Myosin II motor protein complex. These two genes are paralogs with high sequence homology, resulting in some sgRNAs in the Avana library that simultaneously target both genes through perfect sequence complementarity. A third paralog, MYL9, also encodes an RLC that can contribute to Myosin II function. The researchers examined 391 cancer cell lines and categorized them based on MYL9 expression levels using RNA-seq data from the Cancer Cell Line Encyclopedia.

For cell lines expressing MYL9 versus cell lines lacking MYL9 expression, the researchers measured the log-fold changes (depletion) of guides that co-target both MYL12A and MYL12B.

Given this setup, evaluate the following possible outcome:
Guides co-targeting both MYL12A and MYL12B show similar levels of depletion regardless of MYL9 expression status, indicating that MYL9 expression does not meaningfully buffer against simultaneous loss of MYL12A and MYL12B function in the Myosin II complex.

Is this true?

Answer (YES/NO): NO